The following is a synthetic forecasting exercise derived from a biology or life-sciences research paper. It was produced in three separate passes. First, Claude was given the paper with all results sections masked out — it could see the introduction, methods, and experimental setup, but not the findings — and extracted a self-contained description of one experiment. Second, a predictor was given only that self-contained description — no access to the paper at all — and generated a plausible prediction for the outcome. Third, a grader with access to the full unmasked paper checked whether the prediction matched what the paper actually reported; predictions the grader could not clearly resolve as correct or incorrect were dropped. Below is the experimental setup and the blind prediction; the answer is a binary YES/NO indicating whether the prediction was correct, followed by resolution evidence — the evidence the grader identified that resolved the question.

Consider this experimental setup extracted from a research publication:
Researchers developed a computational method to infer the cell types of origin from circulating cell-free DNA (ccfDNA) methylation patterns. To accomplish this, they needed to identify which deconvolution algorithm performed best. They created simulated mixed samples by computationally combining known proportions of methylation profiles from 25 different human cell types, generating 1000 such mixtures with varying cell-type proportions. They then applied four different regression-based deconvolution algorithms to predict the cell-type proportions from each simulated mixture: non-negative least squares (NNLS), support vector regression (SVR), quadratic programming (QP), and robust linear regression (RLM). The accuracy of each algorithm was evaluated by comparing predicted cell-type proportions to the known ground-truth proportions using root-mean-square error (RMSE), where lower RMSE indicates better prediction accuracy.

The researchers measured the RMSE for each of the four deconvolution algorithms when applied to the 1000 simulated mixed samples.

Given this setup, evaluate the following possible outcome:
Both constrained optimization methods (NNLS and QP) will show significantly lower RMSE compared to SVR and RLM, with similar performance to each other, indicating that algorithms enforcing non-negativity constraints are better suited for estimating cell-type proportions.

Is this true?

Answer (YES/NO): NO